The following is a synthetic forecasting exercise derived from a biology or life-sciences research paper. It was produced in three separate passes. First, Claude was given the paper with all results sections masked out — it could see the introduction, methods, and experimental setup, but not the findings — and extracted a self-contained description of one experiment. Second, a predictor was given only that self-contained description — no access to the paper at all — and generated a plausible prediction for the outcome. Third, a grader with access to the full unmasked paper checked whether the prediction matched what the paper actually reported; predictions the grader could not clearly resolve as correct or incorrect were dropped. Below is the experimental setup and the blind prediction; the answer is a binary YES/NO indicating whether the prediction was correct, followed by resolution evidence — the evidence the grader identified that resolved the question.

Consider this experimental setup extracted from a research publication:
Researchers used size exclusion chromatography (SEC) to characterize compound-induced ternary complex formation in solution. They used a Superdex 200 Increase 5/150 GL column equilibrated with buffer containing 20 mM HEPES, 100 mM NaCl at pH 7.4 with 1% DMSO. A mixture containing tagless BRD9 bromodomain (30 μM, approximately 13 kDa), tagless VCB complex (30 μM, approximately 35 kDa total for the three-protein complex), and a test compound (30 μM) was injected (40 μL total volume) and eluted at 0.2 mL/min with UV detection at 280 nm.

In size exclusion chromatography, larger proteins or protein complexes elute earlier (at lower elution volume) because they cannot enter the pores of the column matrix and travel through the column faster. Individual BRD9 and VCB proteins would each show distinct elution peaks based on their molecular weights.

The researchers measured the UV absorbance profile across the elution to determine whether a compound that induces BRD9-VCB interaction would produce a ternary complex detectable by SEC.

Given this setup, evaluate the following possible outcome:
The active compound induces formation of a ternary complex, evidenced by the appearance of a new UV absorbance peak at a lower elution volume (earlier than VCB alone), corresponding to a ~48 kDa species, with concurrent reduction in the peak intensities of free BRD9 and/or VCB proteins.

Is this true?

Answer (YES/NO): YES